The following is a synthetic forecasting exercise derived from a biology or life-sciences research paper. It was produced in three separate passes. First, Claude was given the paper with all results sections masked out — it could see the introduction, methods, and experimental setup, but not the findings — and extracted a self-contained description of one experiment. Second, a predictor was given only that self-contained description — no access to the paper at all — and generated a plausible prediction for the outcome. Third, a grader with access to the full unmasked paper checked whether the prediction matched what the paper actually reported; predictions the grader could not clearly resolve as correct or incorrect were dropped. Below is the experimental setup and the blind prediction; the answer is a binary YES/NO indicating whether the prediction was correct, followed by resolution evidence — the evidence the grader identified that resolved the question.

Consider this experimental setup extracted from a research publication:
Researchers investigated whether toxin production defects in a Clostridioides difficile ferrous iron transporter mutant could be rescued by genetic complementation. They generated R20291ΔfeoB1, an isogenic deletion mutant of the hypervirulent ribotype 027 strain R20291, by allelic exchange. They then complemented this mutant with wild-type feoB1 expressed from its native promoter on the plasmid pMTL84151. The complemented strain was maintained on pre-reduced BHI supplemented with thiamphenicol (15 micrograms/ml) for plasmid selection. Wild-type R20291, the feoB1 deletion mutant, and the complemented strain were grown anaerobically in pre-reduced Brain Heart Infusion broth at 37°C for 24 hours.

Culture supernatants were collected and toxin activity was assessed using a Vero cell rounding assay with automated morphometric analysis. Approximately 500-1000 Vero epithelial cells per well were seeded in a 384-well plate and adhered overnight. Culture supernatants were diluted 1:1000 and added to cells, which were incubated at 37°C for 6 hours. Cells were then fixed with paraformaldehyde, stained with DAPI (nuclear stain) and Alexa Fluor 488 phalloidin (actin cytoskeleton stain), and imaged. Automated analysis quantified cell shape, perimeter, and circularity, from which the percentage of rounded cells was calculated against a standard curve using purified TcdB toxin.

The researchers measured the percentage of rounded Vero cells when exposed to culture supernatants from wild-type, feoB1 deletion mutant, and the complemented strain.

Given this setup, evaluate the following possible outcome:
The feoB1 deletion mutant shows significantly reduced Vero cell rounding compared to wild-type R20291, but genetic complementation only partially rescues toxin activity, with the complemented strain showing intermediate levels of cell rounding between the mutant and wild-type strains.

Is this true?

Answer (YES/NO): YES